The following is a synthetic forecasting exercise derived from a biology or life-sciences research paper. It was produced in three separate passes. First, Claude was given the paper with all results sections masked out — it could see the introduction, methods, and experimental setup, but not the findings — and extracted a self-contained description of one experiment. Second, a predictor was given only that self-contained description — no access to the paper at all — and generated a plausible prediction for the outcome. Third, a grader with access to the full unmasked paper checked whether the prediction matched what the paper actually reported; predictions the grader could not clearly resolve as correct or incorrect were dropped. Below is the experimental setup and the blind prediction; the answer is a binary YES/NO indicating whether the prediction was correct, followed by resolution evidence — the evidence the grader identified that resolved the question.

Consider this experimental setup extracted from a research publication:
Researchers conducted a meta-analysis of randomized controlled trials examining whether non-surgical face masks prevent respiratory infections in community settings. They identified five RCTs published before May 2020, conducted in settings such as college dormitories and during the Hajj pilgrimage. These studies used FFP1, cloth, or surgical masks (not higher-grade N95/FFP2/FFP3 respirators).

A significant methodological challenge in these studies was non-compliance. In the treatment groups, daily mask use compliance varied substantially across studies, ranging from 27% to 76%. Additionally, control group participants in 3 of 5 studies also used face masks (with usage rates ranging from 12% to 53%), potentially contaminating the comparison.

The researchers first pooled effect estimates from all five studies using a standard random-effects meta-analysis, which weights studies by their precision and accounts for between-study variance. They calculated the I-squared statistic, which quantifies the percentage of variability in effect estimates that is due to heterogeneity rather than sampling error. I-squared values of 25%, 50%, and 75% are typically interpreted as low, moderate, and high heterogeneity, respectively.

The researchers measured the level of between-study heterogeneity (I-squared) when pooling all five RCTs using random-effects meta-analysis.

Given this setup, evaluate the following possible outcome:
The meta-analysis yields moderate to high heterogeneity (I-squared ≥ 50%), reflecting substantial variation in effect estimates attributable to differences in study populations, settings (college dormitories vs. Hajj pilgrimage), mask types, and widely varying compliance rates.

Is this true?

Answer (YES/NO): YES